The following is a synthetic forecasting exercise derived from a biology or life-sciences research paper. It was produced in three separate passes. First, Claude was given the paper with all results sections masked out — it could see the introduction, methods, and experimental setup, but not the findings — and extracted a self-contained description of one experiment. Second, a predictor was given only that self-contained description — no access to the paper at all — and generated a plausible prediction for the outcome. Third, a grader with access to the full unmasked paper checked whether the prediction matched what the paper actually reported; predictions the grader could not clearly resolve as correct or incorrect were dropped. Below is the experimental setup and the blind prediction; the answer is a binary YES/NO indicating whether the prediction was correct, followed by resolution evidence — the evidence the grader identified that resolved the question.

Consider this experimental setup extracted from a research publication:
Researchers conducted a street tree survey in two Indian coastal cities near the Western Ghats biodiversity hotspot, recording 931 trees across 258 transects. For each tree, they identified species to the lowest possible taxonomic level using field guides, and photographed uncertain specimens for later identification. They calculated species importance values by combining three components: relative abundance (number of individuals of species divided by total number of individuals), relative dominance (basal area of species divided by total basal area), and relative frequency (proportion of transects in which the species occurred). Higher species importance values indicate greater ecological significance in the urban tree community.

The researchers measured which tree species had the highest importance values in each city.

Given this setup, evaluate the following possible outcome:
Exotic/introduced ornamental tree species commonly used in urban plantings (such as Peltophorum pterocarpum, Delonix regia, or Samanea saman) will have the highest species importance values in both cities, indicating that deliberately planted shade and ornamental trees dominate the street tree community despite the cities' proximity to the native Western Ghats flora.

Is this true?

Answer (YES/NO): YES